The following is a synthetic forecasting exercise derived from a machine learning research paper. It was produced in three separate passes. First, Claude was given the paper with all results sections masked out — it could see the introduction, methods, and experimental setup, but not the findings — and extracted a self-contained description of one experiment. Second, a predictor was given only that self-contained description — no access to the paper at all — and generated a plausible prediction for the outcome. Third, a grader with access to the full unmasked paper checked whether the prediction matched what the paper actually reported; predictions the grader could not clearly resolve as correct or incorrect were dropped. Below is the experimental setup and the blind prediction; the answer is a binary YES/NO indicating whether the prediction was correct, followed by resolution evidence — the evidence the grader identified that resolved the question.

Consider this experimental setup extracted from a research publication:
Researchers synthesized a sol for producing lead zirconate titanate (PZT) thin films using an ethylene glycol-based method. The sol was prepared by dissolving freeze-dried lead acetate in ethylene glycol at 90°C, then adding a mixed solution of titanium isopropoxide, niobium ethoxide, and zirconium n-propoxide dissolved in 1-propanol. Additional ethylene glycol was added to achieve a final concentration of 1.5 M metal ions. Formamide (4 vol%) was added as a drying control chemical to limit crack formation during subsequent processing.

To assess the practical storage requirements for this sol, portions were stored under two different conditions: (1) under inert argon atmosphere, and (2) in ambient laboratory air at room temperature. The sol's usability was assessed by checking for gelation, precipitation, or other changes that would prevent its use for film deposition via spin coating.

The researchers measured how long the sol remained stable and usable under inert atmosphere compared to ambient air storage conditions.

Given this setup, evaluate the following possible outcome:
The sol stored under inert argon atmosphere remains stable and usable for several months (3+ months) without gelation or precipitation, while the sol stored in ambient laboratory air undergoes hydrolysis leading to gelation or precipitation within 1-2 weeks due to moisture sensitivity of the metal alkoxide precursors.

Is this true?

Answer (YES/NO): NO